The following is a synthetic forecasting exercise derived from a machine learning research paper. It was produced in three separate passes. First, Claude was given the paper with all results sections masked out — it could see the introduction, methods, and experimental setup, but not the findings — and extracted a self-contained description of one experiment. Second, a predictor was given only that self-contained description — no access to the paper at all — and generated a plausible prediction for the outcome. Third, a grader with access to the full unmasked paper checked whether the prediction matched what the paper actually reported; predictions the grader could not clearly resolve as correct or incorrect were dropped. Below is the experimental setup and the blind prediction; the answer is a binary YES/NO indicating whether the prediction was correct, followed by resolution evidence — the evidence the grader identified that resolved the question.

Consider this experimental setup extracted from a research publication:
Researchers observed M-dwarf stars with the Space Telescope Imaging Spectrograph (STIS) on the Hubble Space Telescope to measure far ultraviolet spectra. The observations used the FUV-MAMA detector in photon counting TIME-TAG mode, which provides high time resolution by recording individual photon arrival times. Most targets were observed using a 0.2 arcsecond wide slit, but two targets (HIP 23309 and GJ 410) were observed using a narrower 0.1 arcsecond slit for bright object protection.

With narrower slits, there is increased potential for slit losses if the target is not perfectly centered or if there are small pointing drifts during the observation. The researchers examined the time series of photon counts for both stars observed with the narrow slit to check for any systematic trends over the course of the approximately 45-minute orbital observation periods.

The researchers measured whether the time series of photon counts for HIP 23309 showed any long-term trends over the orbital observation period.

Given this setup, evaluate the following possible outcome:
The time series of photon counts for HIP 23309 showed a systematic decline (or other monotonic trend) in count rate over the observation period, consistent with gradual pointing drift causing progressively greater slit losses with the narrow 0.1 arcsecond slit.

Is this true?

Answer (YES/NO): NO